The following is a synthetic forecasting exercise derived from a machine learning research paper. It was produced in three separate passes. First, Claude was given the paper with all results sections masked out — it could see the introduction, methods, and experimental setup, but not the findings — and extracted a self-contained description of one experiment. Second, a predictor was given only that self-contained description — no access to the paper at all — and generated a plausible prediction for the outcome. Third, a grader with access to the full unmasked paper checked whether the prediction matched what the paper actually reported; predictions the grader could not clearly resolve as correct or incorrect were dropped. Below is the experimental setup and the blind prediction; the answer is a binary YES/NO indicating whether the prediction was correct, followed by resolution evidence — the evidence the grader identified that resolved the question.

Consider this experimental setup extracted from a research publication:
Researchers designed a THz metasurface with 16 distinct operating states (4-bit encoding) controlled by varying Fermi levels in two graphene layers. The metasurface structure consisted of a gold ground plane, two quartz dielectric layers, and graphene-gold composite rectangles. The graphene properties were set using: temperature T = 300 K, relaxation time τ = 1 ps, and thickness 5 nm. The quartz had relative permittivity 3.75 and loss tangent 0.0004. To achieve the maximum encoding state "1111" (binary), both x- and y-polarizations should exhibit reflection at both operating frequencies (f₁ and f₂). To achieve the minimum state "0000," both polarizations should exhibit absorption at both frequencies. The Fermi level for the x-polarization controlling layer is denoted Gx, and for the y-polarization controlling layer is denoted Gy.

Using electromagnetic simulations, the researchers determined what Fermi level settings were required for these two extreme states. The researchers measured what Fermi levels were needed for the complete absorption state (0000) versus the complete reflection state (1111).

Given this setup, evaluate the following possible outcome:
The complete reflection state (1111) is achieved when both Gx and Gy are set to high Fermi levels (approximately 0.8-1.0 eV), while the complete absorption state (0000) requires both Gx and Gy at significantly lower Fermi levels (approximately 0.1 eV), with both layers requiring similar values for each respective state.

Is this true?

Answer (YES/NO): NO